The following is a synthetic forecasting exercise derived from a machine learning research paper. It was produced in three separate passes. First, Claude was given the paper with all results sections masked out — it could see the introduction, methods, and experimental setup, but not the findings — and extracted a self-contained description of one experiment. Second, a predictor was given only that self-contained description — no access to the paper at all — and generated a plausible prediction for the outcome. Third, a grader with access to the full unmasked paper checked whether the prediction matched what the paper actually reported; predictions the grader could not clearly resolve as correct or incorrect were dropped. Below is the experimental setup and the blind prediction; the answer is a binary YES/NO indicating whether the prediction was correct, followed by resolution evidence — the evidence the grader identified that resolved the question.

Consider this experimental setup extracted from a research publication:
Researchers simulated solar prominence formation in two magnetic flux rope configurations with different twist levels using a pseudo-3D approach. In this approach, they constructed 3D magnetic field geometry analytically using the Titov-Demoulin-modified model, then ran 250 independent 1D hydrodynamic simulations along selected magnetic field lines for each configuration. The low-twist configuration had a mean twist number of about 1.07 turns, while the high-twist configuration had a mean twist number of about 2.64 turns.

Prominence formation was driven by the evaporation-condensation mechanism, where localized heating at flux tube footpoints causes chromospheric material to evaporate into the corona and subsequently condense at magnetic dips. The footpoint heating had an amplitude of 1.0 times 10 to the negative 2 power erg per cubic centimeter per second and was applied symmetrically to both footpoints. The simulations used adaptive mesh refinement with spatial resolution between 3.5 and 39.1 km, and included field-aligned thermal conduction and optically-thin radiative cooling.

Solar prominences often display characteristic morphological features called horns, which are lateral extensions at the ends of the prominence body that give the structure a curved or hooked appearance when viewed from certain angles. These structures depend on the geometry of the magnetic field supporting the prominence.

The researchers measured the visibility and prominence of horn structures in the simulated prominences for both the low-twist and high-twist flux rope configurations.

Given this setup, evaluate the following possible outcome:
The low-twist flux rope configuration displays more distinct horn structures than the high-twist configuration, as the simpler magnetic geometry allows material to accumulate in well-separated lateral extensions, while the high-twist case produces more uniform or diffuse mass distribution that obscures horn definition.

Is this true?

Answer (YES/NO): YES